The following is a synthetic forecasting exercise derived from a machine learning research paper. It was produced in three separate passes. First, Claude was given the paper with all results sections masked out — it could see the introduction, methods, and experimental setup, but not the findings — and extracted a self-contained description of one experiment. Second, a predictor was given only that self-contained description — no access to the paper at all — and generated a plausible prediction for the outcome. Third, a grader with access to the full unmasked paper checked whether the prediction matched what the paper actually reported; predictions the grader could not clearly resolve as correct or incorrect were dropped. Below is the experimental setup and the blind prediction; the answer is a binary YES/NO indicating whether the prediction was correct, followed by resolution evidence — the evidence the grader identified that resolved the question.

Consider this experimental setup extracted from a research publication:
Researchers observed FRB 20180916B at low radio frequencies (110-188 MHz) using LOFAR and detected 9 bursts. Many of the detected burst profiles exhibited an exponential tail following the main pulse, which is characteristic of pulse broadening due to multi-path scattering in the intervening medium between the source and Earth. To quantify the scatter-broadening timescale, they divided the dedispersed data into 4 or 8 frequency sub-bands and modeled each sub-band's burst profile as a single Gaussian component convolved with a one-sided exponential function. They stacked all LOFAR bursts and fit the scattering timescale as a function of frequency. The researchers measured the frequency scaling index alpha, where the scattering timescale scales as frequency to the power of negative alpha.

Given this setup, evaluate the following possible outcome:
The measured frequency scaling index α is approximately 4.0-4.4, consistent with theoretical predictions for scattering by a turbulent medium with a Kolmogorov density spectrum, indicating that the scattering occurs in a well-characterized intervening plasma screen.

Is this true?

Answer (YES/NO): YES